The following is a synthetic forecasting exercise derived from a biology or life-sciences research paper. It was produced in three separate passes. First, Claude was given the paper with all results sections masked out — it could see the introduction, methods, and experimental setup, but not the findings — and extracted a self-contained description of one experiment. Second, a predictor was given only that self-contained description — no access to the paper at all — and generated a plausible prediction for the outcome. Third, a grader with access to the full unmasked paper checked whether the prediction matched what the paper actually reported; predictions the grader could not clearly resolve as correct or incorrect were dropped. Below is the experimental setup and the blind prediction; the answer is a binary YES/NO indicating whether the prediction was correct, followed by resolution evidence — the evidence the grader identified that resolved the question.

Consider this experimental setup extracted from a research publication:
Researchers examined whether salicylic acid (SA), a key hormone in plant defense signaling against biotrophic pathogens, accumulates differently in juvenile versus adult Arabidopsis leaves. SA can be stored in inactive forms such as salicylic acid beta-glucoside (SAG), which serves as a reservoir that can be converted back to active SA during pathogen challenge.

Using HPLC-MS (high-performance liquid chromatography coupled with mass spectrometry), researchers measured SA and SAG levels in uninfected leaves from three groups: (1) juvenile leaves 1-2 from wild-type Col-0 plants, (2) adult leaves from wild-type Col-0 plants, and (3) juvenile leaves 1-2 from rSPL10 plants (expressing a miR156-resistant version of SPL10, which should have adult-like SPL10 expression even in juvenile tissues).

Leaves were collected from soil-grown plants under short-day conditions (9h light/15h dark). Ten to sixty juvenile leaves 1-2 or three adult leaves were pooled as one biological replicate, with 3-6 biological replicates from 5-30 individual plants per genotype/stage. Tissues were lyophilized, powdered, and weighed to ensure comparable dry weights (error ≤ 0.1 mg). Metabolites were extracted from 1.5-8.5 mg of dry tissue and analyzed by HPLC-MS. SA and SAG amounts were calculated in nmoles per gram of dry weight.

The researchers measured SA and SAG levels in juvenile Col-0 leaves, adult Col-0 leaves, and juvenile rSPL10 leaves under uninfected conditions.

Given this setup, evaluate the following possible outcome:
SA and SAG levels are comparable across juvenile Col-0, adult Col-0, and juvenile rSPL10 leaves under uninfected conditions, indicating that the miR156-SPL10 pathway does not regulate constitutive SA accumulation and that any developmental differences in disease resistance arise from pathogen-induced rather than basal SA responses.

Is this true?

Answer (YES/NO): NO